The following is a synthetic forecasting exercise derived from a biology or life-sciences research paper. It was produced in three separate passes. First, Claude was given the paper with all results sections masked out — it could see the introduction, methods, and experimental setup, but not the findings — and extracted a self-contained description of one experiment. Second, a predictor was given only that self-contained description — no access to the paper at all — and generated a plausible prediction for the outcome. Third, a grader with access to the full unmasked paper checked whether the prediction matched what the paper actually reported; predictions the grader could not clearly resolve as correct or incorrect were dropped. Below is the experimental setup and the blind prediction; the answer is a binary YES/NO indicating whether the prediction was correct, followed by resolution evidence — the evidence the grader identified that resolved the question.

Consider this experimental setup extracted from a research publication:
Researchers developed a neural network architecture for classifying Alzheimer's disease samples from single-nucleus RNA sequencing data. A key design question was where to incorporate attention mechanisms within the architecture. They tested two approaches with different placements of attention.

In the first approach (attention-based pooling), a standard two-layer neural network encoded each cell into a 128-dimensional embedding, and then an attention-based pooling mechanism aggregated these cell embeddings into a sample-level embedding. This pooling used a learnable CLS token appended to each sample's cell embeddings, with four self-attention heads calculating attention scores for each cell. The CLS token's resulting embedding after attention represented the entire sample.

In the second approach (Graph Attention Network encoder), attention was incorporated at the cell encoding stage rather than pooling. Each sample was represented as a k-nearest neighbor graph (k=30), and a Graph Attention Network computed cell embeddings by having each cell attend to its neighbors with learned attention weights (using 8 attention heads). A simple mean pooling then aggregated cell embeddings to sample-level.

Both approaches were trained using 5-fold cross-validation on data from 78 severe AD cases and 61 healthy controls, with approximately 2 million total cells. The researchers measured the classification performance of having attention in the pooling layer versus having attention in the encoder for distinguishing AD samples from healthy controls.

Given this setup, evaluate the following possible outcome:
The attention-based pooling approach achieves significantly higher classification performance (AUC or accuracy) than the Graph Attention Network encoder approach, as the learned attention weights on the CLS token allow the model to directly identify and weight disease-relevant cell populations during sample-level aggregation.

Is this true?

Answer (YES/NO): NO